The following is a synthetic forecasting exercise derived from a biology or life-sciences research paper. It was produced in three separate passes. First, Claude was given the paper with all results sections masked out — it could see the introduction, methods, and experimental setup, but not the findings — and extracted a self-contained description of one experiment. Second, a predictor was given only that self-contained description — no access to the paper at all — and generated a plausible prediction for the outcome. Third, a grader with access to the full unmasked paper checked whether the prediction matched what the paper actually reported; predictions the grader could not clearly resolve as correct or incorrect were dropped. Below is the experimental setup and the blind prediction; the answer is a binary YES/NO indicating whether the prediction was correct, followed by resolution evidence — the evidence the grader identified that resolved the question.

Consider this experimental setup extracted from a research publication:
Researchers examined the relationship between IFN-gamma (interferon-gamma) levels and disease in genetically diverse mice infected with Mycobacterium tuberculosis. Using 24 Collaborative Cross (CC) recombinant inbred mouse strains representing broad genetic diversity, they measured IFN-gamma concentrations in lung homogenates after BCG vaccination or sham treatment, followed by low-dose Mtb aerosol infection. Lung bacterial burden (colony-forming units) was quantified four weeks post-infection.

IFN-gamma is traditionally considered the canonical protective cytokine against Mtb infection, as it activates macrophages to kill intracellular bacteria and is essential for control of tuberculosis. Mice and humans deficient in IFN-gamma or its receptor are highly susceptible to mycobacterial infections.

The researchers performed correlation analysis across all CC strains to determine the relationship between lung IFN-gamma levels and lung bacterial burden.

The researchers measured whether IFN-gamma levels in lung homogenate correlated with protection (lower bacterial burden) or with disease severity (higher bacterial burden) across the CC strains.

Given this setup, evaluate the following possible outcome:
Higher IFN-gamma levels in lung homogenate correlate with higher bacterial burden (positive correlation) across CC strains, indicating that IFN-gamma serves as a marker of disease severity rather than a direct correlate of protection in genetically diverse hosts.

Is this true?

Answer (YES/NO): YES